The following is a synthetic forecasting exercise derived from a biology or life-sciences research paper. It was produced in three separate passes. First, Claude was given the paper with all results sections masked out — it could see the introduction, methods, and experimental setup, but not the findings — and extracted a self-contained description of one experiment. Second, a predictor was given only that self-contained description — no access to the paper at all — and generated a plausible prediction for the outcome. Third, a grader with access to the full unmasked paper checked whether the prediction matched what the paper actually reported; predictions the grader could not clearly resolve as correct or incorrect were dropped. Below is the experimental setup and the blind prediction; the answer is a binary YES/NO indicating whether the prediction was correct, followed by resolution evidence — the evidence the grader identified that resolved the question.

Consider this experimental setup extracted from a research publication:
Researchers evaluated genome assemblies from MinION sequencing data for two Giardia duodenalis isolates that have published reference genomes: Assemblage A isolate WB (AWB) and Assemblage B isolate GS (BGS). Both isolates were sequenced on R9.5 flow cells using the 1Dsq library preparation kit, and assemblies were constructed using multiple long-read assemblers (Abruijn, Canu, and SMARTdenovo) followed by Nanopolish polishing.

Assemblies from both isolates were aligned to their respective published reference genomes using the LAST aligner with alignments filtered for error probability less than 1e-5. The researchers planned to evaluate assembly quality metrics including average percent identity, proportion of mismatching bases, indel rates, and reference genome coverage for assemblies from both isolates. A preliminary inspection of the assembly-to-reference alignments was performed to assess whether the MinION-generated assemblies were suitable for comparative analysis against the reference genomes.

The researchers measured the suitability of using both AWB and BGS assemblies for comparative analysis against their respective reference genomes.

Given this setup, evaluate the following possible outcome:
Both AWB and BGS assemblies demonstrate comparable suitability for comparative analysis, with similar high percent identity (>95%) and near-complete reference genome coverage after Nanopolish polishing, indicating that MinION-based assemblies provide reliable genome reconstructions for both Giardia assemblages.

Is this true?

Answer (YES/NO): NO